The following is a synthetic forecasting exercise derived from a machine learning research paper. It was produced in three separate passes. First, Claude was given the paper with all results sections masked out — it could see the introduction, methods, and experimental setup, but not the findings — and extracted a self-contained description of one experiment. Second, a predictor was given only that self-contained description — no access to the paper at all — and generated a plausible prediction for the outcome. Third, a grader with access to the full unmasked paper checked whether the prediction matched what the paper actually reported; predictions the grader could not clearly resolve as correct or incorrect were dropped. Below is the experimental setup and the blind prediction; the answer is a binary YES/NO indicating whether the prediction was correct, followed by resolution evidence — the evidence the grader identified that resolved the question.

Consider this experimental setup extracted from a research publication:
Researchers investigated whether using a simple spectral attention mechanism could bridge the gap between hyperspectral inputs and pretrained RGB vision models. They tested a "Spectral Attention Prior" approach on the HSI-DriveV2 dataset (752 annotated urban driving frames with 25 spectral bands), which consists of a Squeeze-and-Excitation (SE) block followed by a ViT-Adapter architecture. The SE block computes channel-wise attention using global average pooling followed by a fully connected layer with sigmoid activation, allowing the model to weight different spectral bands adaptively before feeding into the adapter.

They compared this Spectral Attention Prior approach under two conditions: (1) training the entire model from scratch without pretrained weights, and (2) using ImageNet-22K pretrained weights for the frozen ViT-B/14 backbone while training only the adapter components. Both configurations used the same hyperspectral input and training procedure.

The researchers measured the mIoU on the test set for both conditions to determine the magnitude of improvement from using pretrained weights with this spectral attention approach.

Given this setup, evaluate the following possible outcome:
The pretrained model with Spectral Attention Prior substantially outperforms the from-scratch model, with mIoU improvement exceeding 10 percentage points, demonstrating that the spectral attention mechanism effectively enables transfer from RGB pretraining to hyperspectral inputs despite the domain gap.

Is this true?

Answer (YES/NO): YES